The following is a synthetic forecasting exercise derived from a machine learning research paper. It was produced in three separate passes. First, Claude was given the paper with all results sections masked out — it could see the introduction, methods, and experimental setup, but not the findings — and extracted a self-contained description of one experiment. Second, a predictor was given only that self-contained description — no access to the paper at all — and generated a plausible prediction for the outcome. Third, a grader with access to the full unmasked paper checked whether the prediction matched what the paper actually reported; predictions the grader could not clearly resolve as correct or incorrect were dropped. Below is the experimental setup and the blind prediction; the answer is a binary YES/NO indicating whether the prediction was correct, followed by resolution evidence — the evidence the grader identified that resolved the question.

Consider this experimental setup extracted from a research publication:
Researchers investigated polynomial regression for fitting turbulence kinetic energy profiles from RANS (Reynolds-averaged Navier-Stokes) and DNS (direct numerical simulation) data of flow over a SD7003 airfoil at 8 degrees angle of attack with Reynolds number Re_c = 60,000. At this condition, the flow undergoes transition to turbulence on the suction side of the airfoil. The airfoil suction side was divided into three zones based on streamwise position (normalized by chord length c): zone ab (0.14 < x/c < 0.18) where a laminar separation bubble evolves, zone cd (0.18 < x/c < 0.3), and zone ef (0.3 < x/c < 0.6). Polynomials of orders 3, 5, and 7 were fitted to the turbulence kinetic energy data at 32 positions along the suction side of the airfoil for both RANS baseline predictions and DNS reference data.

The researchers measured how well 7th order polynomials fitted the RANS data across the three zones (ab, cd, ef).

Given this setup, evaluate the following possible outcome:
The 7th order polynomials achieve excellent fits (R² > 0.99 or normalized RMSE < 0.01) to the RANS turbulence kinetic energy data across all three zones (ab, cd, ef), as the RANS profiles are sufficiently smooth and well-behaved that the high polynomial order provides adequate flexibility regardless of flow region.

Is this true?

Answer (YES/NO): NO